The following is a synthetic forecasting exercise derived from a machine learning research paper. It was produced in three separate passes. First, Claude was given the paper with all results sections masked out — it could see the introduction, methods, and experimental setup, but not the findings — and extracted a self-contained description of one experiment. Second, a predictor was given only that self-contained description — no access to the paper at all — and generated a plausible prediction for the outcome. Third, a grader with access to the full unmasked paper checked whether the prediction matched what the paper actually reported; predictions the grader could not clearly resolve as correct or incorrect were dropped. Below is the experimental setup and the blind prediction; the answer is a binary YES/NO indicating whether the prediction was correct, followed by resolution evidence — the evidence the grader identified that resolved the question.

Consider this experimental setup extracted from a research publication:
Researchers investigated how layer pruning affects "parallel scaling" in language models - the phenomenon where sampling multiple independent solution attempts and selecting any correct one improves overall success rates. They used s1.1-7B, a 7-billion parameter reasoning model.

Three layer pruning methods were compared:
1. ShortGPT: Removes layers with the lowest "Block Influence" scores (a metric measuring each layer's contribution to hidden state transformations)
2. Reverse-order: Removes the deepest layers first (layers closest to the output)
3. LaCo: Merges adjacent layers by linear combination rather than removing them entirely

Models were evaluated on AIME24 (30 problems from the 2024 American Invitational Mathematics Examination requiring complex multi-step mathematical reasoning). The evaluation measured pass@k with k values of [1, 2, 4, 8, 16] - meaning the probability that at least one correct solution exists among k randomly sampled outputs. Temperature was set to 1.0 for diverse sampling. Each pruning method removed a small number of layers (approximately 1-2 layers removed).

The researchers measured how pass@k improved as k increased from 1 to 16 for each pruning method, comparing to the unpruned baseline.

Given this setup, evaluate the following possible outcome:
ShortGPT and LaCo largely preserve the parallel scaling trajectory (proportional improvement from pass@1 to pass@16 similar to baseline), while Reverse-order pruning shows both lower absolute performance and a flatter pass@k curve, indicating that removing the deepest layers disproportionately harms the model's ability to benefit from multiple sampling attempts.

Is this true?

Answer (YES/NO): NO